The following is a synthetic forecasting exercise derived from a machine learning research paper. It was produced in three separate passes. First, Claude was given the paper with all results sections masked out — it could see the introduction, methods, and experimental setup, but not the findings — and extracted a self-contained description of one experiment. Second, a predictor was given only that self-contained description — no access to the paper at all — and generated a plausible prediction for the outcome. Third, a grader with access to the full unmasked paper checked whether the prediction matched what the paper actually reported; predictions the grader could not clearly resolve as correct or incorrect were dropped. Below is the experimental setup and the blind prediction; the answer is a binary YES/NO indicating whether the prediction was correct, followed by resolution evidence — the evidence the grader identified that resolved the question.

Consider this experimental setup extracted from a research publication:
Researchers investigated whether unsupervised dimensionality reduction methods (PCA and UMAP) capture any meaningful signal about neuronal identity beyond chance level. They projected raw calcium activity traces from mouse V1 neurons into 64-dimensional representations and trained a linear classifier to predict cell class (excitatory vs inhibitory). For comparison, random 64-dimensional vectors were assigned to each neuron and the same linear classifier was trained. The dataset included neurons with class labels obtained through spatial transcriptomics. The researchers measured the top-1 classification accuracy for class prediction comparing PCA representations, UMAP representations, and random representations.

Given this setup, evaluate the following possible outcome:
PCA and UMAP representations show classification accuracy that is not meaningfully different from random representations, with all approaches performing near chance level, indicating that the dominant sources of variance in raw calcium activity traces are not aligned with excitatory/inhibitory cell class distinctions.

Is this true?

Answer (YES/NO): NO